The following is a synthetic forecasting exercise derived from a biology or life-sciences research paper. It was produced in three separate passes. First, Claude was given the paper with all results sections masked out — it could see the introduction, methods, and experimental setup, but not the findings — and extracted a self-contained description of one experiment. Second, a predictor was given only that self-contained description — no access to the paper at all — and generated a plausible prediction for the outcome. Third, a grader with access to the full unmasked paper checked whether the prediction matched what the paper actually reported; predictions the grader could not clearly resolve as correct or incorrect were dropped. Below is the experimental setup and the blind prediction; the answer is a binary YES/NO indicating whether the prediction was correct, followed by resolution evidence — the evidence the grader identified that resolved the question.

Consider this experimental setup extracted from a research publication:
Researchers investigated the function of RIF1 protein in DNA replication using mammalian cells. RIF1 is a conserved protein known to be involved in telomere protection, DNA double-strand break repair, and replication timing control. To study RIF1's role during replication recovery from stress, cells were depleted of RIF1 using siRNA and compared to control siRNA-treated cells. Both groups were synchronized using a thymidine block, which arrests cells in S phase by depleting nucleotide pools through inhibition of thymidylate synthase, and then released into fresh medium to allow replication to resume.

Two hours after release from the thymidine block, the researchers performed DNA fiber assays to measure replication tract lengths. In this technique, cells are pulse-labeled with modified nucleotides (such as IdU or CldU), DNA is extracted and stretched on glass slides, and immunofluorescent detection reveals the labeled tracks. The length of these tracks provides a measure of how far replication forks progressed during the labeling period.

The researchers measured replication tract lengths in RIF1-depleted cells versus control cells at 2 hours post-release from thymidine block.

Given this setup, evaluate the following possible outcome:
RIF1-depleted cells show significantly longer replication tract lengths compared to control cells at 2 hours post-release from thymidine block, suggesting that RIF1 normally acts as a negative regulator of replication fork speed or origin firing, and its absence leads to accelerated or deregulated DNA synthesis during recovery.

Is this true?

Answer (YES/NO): YES